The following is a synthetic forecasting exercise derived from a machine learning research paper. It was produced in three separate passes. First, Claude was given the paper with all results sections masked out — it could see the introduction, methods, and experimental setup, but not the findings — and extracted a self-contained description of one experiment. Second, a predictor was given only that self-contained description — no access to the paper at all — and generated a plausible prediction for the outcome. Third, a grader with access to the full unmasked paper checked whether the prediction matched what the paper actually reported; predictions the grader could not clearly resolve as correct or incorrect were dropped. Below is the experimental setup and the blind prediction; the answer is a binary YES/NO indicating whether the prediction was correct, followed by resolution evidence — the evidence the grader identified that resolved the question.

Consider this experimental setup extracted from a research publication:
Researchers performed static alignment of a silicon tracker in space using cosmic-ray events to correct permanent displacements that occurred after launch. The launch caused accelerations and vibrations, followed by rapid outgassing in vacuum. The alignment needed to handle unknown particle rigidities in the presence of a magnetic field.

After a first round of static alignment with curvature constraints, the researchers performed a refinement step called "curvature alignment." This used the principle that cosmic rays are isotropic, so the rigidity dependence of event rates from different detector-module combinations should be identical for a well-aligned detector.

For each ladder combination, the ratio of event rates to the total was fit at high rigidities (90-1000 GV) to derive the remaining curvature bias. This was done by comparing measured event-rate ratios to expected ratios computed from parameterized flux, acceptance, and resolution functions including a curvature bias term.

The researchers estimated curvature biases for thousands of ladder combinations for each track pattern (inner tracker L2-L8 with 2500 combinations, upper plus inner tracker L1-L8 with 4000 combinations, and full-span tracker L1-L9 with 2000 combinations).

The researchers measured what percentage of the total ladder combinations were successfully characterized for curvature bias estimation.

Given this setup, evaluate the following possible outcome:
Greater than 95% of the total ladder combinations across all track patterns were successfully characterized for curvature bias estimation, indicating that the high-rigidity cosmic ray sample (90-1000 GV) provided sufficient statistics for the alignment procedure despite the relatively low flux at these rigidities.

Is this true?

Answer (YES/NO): NO